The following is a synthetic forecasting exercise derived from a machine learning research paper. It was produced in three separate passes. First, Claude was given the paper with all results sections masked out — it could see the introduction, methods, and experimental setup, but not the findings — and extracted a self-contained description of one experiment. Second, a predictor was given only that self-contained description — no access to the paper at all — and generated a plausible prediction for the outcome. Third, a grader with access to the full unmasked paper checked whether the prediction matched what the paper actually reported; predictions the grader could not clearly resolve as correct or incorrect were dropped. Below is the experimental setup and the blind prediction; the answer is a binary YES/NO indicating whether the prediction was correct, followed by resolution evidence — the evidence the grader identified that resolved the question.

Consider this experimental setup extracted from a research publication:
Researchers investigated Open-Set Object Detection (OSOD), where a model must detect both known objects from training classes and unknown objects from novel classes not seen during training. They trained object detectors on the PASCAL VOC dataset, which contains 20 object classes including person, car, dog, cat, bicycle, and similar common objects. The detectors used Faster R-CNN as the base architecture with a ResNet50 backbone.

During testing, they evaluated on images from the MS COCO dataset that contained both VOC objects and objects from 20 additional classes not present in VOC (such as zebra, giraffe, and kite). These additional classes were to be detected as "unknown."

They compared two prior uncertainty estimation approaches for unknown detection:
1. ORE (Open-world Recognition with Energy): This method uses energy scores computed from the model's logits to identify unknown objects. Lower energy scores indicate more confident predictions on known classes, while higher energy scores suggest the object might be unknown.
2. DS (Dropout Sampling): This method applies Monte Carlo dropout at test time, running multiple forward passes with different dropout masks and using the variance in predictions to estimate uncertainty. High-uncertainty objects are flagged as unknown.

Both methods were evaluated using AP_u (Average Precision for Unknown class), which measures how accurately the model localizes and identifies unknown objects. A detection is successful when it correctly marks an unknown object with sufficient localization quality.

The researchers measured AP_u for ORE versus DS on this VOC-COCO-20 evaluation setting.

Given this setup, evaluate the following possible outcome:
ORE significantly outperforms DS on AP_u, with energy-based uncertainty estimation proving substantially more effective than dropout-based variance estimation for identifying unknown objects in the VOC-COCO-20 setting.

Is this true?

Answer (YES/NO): NO